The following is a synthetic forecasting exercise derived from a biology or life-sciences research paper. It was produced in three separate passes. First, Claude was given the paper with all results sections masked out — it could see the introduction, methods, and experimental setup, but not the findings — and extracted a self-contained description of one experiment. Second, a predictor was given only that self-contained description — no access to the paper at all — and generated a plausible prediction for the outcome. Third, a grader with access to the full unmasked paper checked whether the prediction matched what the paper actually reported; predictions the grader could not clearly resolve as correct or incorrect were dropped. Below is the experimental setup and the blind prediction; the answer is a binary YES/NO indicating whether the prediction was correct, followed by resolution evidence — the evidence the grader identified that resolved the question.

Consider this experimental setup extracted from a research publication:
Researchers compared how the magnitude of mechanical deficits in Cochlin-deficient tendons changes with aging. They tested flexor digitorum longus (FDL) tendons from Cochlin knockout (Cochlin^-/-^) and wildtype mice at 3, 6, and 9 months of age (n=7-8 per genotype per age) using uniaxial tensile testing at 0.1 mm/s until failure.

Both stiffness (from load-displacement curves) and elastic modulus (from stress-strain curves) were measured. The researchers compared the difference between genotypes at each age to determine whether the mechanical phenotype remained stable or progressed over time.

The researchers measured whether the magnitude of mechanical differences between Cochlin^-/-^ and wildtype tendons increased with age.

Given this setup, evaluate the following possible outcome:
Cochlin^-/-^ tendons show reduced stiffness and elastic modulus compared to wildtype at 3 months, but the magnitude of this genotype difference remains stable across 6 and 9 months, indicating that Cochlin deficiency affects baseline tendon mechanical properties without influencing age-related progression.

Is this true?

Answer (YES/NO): NO